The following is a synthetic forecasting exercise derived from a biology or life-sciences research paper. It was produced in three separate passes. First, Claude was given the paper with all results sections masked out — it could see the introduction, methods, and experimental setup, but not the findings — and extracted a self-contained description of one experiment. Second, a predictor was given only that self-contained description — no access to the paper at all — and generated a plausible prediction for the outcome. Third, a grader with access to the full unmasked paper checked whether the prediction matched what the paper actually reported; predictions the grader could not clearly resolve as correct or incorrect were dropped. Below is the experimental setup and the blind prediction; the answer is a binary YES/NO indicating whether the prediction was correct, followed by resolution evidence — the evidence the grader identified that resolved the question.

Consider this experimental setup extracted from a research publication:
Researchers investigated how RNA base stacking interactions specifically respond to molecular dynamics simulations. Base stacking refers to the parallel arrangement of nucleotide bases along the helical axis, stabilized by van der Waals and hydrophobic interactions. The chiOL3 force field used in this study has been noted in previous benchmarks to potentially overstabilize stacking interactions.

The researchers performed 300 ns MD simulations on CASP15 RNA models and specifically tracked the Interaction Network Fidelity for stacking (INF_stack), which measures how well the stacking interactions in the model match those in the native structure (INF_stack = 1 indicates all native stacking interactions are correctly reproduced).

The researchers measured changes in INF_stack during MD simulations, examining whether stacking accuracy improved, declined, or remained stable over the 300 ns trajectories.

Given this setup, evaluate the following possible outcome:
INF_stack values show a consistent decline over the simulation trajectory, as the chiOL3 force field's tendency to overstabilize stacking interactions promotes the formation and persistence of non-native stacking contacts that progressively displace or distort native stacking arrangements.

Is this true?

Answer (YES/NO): NO